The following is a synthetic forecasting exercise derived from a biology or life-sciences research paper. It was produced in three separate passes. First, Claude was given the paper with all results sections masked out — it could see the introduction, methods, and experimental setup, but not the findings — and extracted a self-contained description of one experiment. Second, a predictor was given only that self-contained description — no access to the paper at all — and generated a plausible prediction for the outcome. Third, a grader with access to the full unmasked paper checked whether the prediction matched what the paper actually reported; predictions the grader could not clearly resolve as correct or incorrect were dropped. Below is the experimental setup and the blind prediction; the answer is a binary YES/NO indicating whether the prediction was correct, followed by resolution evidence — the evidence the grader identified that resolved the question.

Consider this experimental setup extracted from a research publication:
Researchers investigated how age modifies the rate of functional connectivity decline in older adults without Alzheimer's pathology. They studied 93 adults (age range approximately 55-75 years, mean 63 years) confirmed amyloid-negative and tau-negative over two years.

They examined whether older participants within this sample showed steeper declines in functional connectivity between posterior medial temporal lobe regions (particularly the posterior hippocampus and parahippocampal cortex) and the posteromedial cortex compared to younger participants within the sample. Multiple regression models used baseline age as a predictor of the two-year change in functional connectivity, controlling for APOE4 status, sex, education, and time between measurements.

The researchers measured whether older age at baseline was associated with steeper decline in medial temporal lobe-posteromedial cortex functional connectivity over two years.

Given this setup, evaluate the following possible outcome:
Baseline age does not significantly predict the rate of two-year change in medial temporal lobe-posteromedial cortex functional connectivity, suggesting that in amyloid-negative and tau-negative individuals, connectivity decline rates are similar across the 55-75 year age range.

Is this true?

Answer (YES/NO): YES